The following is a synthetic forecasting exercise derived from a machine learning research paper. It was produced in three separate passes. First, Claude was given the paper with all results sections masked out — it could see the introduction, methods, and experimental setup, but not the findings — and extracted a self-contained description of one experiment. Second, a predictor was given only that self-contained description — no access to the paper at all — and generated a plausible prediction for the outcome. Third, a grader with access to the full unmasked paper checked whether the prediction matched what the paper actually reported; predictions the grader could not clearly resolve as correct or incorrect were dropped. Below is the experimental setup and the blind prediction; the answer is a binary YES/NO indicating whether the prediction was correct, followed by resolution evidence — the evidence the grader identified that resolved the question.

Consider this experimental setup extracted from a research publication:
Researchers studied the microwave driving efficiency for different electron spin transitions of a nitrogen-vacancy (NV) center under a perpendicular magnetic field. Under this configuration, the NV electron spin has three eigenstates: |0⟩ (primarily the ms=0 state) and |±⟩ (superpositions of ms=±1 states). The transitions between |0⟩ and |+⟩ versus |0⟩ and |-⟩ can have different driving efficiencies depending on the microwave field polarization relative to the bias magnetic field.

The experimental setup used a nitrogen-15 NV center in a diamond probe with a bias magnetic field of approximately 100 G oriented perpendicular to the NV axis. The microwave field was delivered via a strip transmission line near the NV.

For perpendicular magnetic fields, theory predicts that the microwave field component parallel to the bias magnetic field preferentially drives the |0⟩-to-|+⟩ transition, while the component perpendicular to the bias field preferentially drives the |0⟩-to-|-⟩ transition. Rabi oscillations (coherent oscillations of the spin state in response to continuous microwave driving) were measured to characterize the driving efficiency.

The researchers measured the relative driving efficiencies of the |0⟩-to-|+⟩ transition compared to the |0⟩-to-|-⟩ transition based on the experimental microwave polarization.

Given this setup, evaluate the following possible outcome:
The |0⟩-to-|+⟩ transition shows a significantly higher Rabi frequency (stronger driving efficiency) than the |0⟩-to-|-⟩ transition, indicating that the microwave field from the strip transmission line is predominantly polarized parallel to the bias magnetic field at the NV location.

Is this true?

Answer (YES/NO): YES